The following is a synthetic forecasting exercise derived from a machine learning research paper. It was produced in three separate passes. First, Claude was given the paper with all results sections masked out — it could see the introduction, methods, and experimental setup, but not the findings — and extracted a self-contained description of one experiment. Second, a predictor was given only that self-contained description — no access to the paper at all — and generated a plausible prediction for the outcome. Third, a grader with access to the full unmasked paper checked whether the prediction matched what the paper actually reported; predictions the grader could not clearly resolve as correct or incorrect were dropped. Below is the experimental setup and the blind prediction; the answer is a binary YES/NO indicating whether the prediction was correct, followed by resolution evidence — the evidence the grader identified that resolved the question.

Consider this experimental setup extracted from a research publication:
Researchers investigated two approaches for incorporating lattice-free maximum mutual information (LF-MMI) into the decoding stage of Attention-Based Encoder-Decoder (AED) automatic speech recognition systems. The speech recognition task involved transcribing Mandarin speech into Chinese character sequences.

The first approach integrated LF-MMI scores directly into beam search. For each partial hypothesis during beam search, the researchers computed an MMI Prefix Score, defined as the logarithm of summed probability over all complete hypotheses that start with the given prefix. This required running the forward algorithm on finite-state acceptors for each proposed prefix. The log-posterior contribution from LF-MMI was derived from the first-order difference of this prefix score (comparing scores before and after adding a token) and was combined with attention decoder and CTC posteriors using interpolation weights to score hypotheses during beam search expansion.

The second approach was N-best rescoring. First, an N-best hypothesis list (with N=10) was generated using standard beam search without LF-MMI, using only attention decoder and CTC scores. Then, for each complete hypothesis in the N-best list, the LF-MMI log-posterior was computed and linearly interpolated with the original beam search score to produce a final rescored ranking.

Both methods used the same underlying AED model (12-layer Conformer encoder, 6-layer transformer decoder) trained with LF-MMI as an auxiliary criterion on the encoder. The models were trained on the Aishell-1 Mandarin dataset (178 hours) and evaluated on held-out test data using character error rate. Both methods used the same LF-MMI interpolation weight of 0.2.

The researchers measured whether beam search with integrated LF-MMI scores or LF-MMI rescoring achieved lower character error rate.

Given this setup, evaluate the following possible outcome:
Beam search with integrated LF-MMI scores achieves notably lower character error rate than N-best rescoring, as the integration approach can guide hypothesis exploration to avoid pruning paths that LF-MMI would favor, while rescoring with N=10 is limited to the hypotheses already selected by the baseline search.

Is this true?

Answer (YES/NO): NO